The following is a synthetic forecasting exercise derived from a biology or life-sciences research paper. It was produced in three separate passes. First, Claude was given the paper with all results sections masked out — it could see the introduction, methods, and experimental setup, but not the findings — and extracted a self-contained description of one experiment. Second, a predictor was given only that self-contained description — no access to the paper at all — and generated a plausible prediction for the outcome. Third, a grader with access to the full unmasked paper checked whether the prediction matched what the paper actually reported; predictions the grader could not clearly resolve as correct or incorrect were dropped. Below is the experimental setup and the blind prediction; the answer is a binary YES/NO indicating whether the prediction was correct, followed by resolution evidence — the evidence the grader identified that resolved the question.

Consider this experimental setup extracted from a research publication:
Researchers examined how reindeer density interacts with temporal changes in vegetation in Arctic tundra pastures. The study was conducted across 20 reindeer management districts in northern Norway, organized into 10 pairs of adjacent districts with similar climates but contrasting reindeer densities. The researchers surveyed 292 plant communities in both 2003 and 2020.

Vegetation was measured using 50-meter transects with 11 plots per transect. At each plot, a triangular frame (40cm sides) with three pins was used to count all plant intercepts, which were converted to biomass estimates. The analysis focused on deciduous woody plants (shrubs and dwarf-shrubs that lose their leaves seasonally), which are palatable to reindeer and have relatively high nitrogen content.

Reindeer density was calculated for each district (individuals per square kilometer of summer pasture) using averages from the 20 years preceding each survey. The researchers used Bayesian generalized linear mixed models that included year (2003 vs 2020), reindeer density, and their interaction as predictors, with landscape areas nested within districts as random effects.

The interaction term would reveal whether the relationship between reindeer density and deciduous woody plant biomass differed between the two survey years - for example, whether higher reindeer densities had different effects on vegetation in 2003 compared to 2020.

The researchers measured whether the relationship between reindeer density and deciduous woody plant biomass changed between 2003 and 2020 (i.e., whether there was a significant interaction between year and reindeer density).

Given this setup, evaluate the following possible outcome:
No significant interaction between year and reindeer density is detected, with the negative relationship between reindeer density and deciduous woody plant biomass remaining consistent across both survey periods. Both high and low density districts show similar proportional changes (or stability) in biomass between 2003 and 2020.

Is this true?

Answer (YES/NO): NO